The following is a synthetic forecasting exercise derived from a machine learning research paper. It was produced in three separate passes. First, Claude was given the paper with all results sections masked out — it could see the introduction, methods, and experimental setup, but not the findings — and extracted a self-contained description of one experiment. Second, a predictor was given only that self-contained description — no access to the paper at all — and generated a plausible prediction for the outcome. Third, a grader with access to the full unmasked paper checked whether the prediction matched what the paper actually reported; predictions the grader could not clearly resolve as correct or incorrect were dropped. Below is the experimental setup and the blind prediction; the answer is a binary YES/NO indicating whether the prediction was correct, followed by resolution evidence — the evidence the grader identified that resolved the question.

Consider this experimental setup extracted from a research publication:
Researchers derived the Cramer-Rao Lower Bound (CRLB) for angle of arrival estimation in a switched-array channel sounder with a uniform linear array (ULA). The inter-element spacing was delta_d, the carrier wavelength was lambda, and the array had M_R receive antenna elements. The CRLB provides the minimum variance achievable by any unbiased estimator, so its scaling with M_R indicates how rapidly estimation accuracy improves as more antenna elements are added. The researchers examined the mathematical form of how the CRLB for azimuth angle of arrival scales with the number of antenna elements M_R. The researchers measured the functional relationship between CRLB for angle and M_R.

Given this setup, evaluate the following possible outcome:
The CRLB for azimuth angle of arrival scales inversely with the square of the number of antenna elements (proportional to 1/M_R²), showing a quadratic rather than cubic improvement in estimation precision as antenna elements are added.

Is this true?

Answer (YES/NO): NO